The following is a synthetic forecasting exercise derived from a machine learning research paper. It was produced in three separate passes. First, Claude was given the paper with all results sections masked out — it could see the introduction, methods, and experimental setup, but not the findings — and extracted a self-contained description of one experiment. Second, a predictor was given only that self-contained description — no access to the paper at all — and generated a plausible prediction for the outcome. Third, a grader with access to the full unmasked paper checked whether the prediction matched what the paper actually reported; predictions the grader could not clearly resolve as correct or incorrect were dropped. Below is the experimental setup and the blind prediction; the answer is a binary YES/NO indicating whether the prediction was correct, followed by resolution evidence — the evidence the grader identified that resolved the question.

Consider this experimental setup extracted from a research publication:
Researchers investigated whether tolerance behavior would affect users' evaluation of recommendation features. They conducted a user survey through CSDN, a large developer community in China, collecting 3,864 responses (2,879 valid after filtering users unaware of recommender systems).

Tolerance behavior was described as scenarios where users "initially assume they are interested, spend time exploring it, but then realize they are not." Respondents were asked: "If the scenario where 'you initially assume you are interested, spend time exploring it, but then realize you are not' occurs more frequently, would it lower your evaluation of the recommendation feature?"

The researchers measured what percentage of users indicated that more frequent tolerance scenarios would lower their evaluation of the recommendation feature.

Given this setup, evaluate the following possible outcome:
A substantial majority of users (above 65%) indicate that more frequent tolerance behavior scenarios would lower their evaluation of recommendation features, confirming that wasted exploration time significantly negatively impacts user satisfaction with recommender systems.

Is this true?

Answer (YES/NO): YES